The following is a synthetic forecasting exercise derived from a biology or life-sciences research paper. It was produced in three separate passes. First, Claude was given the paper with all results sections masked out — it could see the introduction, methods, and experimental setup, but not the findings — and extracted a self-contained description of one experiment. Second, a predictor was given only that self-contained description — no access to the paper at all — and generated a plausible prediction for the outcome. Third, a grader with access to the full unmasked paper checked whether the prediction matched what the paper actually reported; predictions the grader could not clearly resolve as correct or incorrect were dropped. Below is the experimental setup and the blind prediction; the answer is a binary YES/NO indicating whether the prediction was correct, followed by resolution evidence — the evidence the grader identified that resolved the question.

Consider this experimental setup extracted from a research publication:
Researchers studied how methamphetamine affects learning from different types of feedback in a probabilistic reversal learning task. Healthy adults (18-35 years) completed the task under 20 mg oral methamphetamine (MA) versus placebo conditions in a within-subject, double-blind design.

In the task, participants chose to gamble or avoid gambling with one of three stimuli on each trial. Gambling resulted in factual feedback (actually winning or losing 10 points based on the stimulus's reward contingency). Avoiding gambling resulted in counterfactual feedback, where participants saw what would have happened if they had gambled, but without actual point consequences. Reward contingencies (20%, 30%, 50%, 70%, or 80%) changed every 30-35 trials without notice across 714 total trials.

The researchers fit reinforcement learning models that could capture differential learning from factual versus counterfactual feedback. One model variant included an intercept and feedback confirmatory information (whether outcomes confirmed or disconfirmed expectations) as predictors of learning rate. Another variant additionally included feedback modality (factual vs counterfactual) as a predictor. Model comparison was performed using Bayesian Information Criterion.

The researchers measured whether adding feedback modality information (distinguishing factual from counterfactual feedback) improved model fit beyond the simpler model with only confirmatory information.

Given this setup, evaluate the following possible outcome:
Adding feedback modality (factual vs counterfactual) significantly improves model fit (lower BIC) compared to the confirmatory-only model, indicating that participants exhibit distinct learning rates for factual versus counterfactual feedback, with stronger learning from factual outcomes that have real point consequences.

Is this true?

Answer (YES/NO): NO